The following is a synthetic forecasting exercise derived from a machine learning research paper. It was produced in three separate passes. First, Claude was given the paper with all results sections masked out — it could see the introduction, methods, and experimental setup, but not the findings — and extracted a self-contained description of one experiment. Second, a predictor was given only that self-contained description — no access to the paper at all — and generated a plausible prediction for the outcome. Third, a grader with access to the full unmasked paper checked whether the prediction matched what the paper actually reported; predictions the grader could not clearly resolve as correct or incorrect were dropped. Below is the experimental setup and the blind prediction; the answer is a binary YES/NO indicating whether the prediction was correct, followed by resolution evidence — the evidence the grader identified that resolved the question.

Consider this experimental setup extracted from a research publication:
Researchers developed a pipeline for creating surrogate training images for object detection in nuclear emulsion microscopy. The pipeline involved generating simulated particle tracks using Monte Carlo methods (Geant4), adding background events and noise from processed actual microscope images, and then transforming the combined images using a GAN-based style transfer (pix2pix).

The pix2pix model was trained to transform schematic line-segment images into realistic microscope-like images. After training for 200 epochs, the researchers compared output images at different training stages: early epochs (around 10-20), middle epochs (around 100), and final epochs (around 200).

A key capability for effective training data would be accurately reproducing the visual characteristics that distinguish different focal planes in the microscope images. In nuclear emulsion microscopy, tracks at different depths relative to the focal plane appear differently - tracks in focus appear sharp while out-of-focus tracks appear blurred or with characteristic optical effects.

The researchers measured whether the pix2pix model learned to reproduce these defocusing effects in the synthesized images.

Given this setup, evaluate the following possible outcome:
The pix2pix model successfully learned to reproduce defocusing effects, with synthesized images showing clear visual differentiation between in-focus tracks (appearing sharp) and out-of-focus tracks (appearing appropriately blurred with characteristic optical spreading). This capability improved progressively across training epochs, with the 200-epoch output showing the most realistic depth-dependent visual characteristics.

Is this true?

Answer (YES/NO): YES